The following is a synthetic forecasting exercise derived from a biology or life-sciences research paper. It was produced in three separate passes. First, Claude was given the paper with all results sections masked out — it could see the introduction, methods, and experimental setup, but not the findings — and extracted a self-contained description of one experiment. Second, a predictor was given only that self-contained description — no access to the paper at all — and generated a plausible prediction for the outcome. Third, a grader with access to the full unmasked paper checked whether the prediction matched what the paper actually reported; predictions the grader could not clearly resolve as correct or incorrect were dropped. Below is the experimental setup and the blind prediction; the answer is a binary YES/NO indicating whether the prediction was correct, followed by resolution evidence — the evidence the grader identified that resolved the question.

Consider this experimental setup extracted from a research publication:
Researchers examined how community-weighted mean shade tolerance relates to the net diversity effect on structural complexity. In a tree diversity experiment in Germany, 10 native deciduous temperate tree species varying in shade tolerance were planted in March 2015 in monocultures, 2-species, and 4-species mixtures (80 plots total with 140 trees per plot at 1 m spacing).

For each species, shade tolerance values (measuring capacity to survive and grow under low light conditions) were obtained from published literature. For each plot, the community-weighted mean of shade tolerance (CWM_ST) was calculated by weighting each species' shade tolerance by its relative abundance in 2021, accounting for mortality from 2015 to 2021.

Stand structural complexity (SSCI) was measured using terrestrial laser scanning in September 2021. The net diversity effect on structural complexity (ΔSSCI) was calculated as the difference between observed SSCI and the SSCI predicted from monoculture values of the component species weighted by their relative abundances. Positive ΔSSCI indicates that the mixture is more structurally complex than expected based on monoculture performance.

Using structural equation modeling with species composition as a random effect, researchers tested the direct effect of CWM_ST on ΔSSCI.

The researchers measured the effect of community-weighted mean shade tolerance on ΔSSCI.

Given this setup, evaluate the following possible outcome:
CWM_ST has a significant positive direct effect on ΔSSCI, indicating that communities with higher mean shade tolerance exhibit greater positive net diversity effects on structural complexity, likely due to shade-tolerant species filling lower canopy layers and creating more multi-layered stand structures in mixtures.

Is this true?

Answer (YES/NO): NO